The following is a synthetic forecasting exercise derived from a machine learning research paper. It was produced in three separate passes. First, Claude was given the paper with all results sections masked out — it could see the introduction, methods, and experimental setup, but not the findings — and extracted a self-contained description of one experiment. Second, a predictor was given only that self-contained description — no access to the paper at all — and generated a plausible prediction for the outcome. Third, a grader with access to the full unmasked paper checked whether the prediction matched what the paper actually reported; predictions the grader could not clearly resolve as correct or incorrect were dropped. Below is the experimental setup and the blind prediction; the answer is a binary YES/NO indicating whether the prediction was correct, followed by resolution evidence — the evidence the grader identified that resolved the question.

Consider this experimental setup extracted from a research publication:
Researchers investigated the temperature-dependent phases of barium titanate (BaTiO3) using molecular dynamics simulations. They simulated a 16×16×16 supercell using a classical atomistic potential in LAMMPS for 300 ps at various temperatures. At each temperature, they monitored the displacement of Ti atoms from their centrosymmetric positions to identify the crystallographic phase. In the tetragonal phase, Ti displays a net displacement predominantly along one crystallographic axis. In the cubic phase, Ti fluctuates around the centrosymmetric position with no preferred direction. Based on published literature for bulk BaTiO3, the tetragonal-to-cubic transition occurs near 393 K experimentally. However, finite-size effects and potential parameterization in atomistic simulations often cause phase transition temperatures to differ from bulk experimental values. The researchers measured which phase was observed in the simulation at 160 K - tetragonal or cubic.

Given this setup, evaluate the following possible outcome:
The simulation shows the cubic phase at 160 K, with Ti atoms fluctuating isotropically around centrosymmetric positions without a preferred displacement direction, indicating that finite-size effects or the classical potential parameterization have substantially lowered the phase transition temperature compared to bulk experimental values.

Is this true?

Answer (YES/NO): YES